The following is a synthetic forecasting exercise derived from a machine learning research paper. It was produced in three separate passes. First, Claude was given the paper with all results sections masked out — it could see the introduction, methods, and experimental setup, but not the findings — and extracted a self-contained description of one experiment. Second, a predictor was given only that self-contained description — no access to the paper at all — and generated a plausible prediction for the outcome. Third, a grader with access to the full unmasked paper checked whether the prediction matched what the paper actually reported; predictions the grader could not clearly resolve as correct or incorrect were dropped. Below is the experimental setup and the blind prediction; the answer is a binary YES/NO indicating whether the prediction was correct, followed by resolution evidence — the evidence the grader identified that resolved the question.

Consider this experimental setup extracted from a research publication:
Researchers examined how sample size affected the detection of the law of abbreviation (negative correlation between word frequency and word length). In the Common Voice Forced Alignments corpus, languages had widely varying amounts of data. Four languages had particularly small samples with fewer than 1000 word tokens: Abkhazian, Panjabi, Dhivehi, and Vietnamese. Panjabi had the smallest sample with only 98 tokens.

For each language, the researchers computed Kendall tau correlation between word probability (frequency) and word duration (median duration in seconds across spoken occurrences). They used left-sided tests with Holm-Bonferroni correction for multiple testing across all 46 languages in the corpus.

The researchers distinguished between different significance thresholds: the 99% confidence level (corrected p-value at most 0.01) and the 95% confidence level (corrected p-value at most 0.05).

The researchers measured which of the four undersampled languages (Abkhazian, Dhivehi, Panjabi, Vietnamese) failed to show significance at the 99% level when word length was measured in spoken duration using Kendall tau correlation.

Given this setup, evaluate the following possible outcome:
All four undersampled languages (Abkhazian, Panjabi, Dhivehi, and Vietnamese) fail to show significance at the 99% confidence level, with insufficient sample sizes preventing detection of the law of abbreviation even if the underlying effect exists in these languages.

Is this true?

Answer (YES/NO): YES